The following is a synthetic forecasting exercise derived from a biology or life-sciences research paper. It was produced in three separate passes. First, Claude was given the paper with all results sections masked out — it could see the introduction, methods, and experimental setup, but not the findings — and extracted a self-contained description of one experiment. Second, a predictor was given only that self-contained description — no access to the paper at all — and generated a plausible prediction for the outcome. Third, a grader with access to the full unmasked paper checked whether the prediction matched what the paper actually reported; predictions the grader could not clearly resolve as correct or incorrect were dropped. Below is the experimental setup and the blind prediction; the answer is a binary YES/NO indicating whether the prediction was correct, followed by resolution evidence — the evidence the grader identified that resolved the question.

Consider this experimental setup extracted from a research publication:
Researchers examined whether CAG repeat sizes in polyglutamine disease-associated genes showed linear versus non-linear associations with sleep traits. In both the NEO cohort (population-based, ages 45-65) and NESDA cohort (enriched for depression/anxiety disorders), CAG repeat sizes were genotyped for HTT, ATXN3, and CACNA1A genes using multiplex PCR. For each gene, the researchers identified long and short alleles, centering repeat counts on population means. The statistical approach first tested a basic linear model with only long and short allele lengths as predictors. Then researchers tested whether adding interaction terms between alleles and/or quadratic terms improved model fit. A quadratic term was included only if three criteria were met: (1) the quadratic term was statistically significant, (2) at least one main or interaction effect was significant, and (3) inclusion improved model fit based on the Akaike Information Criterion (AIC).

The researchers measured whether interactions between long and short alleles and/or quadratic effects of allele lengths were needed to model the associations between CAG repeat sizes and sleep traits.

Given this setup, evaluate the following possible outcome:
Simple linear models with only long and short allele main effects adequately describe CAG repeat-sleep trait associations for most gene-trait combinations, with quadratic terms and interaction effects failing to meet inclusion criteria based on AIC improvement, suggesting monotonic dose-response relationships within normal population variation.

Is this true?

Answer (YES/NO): NO